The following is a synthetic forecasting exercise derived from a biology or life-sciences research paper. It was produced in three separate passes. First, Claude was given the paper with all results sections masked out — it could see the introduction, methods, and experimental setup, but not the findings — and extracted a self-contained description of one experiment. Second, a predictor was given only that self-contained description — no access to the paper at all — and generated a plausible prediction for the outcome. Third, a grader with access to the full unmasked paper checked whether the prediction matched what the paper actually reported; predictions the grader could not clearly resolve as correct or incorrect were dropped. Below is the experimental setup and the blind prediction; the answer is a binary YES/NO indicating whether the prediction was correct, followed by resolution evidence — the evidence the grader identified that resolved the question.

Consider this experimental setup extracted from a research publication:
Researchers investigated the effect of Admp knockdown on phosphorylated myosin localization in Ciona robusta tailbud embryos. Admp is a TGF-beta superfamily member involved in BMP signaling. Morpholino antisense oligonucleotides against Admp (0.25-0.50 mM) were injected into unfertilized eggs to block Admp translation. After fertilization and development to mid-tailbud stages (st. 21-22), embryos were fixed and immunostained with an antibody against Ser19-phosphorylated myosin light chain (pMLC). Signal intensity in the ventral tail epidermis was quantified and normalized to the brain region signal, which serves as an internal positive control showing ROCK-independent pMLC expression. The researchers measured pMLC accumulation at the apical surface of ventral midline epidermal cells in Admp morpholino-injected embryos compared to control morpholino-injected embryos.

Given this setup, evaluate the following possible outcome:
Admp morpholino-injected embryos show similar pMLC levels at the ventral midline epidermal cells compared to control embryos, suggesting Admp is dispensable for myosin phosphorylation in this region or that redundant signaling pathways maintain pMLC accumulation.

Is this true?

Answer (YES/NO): NO